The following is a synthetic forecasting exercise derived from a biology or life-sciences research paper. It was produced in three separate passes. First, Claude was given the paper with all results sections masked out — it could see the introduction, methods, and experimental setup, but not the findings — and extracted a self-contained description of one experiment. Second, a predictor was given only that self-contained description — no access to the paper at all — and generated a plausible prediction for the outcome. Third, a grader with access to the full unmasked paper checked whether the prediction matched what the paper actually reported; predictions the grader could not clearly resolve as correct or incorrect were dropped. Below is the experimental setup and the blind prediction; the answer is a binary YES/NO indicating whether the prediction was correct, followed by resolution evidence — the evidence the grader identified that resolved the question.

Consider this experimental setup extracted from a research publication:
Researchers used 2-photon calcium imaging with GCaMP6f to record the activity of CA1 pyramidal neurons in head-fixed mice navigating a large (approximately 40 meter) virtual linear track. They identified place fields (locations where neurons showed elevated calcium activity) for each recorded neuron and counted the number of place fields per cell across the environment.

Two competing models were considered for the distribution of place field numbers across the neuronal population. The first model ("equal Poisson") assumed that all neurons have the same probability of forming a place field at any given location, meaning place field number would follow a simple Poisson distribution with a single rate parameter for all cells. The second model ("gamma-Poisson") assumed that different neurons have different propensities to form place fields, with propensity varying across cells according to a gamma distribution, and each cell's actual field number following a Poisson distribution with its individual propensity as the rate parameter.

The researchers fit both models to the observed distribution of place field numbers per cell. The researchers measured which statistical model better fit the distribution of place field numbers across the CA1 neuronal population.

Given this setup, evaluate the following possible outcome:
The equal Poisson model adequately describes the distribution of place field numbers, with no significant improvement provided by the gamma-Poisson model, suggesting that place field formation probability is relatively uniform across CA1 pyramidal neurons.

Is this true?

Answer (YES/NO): NO